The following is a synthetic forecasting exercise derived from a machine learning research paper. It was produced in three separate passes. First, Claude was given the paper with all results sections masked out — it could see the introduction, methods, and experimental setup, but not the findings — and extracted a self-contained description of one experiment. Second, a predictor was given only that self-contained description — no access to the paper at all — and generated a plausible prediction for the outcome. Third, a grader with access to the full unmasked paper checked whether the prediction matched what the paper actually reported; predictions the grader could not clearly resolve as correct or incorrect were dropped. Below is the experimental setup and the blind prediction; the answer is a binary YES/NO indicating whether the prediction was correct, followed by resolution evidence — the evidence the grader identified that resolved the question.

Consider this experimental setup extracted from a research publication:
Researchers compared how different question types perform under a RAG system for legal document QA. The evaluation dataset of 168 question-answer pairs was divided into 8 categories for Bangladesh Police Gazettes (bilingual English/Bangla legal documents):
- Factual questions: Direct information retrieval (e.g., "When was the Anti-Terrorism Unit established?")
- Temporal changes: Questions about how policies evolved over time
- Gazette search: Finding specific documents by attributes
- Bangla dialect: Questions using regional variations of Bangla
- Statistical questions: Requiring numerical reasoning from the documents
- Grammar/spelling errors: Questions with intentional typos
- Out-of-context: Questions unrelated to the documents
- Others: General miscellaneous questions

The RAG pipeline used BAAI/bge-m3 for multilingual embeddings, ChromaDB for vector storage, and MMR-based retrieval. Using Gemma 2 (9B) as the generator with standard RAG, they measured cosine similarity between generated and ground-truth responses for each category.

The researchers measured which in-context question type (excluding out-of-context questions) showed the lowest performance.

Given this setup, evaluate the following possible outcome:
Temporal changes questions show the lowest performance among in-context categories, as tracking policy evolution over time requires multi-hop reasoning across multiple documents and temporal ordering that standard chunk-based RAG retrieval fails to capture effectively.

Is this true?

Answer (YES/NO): NO